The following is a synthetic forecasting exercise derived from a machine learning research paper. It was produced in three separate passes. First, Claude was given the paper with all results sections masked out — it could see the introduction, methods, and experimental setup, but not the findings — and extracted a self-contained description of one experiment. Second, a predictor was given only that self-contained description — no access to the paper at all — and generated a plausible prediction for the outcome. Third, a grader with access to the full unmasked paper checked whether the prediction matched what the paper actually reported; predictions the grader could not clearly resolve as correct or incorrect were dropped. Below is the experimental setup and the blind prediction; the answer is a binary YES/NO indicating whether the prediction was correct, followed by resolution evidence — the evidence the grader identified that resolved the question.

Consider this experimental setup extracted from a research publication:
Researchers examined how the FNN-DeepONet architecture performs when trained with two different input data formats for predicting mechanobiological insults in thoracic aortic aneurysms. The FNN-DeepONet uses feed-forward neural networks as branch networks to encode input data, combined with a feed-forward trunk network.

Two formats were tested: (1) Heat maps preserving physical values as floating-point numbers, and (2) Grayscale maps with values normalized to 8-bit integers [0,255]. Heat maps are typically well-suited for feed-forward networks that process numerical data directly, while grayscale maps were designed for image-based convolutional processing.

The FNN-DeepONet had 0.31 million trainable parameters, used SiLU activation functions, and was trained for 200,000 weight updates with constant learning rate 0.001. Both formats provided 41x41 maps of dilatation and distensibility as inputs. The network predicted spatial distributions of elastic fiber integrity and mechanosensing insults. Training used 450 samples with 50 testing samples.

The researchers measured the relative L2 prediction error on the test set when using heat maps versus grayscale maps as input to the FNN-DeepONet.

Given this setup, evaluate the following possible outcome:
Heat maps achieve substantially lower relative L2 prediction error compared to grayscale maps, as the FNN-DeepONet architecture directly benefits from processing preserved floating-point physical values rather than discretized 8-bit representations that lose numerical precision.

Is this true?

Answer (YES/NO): NO